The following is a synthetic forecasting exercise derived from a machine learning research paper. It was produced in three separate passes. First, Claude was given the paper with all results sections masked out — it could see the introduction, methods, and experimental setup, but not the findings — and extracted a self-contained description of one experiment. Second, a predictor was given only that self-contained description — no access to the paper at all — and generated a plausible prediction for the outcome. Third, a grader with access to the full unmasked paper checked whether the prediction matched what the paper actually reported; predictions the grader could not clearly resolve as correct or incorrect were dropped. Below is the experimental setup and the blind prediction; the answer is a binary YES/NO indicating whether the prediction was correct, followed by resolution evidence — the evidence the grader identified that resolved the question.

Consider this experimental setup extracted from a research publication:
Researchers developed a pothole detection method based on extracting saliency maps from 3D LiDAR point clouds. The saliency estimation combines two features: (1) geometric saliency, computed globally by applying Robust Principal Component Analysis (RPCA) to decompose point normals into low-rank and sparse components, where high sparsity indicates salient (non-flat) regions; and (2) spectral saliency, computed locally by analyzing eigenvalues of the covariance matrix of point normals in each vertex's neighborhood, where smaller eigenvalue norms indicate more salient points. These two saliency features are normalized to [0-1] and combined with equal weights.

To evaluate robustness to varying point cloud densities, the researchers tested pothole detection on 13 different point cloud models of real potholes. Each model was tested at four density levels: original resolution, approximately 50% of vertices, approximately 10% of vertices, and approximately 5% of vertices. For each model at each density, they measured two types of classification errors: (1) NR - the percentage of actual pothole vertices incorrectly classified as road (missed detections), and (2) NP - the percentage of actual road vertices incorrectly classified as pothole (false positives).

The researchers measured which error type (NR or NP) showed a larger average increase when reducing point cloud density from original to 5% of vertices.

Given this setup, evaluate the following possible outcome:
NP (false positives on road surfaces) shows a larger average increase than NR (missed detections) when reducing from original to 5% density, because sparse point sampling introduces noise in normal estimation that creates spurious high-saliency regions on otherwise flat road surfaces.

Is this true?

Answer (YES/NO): YES